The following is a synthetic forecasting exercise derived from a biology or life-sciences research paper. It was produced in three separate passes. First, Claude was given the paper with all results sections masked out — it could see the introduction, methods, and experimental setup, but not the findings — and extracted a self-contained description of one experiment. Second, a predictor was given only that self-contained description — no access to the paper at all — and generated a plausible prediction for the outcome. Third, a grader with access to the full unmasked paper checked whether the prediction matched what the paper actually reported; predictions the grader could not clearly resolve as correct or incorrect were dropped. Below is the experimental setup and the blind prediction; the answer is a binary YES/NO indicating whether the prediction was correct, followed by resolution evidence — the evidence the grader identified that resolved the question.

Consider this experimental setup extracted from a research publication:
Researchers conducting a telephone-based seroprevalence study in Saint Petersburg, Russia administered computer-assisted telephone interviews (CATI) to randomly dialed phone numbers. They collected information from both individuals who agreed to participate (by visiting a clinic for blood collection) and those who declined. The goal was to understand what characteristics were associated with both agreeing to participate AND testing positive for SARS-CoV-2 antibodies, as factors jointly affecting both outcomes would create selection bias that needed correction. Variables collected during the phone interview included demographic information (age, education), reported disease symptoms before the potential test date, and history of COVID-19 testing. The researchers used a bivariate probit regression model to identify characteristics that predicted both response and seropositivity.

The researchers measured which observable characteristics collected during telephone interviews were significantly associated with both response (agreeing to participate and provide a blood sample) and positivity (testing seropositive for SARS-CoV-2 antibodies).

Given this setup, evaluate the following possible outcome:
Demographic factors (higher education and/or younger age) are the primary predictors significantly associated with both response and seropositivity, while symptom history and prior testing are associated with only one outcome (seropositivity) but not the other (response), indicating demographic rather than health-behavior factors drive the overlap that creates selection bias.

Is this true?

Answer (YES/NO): NO